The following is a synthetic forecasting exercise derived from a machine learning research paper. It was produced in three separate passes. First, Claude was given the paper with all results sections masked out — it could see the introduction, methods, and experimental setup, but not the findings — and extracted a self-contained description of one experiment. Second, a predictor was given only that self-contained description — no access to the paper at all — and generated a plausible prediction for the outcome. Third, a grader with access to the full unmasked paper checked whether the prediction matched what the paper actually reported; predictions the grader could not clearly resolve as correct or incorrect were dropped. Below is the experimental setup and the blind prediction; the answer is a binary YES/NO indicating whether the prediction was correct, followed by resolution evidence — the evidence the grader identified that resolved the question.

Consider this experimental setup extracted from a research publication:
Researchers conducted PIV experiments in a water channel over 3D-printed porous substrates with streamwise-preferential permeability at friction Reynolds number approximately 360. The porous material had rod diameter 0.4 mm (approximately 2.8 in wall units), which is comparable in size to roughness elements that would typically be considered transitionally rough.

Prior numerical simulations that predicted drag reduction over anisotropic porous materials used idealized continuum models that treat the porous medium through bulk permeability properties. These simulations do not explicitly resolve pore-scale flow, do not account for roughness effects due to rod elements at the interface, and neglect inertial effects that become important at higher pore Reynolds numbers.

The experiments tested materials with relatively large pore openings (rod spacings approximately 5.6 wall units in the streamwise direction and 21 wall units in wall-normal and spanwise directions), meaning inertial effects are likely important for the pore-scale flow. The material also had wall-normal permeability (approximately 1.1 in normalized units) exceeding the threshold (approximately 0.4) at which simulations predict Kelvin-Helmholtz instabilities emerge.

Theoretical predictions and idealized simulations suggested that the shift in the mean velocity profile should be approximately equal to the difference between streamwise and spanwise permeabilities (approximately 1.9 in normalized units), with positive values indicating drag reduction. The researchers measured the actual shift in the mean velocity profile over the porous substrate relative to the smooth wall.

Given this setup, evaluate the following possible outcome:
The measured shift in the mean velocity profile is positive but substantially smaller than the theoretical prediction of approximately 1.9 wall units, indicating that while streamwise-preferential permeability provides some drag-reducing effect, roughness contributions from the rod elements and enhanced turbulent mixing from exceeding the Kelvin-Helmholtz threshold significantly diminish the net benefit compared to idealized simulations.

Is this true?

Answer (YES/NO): NO